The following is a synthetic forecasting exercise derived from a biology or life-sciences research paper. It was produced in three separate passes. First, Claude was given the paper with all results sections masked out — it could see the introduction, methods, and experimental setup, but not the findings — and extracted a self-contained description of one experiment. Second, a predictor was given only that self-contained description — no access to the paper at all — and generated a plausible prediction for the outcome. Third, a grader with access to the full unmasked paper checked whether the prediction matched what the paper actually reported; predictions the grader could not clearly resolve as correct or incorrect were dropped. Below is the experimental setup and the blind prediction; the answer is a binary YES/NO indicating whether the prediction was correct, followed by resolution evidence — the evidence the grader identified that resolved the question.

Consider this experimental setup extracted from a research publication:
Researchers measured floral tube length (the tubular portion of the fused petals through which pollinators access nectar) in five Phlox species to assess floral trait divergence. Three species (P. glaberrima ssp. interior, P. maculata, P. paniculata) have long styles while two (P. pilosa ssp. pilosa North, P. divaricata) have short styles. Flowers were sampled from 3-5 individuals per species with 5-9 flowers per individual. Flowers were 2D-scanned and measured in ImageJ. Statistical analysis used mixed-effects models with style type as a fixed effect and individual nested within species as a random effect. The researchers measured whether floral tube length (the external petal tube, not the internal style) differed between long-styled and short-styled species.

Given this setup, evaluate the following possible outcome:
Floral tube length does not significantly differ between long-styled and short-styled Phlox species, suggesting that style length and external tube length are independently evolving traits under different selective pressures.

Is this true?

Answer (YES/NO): NO